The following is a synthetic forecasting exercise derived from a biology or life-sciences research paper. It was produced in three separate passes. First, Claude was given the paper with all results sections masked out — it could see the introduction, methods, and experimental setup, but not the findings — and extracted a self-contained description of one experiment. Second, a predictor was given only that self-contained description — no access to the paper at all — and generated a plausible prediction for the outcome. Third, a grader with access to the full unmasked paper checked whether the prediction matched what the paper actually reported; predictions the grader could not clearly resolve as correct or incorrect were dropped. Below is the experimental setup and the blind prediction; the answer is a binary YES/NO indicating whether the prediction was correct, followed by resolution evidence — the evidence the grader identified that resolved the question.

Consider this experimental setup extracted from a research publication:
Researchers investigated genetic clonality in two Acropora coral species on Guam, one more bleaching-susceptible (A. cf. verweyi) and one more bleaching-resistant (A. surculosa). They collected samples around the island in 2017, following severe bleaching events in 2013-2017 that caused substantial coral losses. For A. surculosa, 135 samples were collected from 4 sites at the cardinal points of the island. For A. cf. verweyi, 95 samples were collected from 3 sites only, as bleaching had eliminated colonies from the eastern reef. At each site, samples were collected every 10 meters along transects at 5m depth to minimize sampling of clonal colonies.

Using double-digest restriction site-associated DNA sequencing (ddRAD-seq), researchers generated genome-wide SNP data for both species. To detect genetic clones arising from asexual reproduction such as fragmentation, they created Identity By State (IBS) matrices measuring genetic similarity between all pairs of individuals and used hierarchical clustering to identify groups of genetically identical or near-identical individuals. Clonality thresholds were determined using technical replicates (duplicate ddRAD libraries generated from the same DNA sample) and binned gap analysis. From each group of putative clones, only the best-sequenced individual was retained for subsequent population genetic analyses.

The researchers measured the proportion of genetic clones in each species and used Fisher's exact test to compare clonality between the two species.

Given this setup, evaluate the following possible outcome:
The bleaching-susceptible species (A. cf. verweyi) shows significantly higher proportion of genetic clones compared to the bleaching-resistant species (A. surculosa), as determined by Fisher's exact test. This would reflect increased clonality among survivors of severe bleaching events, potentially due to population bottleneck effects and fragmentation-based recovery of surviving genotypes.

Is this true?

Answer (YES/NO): YES